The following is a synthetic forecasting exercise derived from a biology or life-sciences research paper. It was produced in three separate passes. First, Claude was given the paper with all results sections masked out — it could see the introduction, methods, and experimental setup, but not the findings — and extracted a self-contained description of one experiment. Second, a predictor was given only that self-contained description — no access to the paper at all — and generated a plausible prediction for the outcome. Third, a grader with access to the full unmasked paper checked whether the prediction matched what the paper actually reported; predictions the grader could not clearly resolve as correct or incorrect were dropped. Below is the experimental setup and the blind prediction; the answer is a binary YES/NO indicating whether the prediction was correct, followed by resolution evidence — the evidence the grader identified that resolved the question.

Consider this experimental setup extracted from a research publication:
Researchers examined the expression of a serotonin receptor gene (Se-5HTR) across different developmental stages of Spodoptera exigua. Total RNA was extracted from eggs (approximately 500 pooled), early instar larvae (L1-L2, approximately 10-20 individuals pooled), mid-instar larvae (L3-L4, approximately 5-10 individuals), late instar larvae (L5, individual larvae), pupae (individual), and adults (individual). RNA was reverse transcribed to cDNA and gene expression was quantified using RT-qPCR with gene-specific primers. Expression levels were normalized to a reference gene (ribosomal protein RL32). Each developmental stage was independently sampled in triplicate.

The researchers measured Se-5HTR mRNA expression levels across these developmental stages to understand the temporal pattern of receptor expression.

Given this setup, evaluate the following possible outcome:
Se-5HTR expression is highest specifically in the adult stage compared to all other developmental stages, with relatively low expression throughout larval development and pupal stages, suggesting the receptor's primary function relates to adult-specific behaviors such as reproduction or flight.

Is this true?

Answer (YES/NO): NO